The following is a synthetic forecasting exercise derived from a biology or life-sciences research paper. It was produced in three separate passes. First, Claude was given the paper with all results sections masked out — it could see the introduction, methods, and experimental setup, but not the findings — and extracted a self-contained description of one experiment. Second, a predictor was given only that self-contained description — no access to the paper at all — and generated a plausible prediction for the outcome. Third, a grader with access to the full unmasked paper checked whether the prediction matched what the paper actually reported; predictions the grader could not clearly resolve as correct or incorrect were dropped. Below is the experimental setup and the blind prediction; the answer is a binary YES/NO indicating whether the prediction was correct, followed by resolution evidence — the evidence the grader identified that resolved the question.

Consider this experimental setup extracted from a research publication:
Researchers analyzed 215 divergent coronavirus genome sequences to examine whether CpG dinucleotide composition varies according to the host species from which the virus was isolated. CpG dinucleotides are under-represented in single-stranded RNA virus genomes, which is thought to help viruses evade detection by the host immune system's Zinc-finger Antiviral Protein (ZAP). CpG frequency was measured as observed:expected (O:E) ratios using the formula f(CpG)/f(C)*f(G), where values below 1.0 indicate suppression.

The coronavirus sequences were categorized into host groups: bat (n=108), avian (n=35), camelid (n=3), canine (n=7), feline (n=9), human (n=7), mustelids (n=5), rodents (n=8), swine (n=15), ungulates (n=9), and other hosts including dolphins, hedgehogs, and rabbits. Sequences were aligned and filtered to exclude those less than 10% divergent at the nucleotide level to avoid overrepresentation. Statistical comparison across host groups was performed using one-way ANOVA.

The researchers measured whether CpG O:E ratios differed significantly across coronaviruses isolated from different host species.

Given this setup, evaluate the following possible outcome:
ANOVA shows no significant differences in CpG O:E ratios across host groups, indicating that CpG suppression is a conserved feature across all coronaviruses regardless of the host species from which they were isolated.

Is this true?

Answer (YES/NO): NO